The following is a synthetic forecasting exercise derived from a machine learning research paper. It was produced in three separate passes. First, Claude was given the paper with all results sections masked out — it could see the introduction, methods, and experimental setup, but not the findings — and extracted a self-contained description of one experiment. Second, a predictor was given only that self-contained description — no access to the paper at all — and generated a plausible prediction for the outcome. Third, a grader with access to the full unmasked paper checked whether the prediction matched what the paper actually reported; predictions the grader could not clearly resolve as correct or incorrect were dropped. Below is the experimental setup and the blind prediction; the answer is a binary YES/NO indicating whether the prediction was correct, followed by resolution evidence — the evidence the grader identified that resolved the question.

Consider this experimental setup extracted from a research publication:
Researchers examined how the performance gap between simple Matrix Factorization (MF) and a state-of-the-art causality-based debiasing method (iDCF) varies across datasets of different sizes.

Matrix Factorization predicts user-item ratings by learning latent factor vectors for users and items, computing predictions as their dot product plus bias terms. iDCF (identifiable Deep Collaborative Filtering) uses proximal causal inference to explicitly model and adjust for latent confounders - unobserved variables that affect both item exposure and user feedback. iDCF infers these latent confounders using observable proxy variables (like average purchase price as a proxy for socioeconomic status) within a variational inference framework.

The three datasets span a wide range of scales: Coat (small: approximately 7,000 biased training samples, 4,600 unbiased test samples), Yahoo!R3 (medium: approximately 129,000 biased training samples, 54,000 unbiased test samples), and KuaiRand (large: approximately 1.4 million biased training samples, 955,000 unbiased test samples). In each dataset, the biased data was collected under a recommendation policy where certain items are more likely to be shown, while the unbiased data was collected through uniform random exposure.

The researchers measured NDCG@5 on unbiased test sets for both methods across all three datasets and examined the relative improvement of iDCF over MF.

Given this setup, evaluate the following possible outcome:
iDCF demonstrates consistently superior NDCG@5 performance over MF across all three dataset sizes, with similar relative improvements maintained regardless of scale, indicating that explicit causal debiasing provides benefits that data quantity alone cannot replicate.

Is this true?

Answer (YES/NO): NO